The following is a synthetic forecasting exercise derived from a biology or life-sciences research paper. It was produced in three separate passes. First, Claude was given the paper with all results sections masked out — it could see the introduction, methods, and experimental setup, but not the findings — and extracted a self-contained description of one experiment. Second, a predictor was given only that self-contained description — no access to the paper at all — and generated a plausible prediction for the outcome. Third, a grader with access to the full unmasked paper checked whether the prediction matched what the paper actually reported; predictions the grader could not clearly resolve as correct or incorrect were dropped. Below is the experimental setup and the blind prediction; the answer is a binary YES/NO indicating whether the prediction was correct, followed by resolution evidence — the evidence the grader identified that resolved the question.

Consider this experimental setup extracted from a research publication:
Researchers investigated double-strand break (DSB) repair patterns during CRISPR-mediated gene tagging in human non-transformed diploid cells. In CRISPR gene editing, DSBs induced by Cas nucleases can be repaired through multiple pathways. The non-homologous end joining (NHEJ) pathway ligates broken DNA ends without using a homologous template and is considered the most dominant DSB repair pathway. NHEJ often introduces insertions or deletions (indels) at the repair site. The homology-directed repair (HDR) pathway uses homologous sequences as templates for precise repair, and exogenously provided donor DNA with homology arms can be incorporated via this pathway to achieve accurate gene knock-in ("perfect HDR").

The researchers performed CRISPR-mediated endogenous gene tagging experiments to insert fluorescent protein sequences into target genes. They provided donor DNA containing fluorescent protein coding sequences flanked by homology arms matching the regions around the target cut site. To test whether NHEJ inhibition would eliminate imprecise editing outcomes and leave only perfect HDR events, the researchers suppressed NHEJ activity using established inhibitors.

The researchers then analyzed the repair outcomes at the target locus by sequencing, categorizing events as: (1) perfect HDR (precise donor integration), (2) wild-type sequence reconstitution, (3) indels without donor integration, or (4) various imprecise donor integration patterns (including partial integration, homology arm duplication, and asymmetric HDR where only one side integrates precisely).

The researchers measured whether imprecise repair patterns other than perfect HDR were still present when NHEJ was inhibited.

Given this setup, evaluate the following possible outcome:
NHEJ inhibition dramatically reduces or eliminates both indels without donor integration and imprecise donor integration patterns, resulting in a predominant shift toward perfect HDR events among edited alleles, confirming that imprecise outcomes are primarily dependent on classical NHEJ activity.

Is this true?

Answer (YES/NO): NO